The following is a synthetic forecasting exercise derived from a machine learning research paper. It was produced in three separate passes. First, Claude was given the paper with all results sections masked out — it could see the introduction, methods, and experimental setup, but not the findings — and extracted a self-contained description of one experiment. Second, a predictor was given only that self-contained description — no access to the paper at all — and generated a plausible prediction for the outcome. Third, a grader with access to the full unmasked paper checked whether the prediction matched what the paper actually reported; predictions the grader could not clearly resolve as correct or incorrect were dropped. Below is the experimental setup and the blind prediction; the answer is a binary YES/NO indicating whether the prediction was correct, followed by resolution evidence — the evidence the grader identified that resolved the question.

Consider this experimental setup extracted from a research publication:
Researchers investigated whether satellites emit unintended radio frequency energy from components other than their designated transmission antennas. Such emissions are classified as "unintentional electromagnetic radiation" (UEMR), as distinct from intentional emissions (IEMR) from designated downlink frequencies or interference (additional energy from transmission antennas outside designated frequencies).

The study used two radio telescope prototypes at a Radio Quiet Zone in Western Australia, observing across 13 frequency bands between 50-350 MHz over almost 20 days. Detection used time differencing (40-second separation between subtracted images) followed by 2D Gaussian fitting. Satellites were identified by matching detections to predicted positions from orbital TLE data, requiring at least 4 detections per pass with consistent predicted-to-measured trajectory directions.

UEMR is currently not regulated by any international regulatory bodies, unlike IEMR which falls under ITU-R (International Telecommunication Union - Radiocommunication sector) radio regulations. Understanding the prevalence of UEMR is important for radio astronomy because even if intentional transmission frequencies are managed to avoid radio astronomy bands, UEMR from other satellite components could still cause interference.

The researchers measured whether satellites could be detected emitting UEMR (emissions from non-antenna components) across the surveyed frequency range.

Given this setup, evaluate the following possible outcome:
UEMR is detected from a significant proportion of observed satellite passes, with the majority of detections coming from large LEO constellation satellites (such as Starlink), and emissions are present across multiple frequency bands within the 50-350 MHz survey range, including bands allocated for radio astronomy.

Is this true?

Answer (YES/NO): NO